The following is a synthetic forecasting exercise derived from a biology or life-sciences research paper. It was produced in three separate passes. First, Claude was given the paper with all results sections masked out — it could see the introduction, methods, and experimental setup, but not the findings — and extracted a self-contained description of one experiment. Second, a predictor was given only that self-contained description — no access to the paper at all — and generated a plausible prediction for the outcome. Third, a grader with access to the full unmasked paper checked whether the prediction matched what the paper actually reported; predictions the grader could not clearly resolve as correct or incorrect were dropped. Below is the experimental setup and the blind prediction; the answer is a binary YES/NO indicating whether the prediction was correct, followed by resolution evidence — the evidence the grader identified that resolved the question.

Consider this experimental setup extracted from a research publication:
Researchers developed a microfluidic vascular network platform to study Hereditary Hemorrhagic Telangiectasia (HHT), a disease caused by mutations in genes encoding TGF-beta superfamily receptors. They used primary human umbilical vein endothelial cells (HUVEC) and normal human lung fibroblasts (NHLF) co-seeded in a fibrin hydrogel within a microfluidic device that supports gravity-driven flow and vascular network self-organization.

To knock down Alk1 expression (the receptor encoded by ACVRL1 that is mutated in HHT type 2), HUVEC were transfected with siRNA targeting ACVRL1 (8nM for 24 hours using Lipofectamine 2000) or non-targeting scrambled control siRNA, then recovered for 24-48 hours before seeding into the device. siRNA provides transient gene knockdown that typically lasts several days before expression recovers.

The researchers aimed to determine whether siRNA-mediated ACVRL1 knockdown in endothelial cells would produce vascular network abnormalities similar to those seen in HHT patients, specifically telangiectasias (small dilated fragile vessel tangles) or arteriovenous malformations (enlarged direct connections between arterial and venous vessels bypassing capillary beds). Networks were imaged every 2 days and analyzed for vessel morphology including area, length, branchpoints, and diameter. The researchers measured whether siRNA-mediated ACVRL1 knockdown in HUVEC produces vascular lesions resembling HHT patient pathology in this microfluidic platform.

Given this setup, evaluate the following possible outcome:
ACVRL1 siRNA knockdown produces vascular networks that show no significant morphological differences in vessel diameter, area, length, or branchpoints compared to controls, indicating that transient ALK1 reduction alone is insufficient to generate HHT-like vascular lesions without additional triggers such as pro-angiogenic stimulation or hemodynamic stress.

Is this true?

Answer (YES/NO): NO